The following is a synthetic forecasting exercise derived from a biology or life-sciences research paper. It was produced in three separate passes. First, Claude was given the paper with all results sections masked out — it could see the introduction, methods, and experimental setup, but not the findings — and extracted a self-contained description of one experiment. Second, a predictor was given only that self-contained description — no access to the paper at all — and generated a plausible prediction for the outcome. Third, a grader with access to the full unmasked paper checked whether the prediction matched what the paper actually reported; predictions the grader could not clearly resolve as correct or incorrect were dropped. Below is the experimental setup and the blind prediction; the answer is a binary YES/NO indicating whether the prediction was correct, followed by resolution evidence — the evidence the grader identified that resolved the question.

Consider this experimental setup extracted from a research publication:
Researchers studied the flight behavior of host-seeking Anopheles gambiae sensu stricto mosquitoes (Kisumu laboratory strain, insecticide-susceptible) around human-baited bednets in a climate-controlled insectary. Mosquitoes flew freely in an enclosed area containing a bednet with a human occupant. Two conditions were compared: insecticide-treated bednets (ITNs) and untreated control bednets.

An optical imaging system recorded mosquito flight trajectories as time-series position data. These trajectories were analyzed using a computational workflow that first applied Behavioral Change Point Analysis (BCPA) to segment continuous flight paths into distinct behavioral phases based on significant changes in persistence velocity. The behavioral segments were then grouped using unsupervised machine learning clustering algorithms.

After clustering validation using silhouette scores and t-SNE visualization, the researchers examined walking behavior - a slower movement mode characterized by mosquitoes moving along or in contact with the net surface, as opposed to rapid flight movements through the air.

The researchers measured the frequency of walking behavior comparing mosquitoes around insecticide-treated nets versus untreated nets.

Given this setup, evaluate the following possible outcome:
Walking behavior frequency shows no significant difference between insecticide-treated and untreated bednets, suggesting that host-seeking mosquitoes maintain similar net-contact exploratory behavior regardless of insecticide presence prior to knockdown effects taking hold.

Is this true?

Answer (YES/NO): NO